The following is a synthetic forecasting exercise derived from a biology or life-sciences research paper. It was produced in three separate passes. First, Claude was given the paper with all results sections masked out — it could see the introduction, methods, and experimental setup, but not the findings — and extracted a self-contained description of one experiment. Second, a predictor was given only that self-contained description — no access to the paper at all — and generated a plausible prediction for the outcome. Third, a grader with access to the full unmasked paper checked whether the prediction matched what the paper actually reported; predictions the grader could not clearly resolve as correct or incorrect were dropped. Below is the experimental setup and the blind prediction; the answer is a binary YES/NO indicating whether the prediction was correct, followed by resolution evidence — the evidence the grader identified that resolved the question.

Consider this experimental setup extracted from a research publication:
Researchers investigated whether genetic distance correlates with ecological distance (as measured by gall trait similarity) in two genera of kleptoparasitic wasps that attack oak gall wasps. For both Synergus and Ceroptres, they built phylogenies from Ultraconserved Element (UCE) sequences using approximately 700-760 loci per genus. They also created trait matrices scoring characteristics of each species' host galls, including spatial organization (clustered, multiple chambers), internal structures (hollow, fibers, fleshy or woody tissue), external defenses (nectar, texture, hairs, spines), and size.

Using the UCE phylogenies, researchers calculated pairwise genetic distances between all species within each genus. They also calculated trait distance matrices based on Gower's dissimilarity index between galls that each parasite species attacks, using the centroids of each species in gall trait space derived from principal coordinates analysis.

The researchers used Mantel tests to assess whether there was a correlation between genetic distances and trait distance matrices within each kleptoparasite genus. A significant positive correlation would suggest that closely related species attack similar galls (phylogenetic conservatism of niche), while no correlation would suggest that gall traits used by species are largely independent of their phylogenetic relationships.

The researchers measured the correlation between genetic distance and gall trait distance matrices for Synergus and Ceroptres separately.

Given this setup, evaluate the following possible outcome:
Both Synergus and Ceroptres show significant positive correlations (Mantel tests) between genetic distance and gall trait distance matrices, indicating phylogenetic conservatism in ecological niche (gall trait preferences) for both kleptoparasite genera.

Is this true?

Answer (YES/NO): NO